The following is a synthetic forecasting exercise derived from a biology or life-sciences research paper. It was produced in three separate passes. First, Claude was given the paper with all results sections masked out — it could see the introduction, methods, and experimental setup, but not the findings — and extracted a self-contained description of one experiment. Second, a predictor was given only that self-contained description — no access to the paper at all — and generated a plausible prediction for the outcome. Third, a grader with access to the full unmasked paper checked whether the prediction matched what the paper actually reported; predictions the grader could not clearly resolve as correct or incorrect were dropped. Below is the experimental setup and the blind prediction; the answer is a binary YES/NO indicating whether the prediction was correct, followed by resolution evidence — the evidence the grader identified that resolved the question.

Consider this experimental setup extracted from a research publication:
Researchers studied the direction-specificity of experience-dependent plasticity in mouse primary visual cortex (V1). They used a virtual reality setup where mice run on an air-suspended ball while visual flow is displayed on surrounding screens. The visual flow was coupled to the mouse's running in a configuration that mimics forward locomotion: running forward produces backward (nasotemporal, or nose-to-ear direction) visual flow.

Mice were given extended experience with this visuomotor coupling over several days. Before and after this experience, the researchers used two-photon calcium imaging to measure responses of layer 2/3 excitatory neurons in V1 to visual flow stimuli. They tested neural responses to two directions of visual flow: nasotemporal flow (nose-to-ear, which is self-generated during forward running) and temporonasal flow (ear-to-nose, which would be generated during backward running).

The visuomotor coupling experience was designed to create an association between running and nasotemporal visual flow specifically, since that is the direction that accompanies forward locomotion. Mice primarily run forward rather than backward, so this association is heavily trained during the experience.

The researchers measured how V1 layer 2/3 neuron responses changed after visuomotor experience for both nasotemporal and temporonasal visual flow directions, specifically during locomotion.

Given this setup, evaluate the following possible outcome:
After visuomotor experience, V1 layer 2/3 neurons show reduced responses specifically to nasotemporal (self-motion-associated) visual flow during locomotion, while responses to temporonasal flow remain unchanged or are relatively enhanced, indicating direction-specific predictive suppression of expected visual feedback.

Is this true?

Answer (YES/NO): YES